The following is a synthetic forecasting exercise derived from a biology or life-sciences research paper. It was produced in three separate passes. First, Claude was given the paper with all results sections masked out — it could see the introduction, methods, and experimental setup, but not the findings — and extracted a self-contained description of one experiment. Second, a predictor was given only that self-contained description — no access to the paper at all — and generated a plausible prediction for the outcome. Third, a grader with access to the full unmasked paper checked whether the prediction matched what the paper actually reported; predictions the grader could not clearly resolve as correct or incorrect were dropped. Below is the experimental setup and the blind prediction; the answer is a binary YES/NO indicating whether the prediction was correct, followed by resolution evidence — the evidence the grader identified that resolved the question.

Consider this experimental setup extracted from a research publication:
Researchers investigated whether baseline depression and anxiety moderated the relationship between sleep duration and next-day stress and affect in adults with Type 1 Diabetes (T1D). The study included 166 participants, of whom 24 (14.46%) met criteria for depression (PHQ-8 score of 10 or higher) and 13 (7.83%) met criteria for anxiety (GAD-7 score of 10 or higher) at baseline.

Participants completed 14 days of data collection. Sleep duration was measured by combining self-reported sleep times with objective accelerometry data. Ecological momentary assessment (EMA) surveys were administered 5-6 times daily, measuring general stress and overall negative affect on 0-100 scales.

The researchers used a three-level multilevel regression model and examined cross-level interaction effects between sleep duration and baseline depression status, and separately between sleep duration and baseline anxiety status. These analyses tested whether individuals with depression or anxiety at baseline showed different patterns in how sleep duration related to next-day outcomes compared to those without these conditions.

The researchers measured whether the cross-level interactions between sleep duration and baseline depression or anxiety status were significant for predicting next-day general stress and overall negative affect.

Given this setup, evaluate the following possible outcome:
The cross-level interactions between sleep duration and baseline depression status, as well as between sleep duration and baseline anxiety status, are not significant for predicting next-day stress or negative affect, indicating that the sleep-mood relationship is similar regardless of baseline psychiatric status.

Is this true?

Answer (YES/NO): YES